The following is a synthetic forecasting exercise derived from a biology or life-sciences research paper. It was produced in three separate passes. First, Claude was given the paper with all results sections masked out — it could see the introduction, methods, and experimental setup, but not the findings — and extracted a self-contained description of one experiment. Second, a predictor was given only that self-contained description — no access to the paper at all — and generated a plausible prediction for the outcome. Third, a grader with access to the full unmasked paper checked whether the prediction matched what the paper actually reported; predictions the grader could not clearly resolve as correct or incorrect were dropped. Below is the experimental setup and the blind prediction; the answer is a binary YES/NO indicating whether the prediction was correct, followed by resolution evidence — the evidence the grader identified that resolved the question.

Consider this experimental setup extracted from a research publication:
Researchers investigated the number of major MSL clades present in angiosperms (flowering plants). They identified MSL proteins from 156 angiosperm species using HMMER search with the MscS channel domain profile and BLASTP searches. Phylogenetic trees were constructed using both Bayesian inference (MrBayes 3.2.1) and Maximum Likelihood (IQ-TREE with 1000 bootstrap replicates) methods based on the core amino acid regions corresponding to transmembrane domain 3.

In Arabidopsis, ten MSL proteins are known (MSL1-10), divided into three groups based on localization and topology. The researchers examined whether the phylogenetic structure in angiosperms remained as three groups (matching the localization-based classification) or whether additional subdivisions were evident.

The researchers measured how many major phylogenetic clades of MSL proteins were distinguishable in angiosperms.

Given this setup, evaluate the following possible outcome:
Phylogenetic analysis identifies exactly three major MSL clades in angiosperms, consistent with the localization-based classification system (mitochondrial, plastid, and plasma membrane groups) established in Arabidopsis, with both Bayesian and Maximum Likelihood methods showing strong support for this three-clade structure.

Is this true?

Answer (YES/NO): NO